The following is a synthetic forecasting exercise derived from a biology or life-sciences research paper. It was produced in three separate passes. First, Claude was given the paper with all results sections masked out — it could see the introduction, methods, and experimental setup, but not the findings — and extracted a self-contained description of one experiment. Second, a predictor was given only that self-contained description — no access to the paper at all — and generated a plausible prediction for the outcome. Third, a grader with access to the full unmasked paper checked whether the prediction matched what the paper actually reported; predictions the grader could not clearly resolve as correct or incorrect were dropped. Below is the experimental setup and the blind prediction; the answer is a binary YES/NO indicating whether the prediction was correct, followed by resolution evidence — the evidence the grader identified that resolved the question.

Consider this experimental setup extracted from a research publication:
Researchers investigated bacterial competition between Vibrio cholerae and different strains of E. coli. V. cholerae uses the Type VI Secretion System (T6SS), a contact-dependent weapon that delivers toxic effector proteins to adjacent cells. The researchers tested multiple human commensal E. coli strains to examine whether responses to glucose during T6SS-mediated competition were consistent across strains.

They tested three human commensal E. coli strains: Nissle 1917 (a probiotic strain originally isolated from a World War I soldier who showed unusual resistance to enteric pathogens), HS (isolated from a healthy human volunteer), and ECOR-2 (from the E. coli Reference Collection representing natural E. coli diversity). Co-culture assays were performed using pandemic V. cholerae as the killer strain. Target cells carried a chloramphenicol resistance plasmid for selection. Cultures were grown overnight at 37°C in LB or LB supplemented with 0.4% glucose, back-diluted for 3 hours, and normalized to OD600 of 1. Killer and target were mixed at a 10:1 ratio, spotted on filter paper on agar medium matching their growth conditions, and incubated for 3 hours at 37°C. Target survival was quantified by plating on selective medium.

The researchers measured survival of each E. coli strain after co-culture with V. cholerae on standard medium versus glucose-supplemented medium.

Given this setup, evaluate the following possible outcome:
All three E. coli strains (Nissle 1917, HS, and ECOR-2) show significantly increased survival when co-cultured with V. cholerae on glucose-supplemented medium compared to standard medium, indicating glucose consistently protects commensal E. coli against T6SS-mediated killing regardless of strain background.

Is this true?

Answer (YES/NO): YES